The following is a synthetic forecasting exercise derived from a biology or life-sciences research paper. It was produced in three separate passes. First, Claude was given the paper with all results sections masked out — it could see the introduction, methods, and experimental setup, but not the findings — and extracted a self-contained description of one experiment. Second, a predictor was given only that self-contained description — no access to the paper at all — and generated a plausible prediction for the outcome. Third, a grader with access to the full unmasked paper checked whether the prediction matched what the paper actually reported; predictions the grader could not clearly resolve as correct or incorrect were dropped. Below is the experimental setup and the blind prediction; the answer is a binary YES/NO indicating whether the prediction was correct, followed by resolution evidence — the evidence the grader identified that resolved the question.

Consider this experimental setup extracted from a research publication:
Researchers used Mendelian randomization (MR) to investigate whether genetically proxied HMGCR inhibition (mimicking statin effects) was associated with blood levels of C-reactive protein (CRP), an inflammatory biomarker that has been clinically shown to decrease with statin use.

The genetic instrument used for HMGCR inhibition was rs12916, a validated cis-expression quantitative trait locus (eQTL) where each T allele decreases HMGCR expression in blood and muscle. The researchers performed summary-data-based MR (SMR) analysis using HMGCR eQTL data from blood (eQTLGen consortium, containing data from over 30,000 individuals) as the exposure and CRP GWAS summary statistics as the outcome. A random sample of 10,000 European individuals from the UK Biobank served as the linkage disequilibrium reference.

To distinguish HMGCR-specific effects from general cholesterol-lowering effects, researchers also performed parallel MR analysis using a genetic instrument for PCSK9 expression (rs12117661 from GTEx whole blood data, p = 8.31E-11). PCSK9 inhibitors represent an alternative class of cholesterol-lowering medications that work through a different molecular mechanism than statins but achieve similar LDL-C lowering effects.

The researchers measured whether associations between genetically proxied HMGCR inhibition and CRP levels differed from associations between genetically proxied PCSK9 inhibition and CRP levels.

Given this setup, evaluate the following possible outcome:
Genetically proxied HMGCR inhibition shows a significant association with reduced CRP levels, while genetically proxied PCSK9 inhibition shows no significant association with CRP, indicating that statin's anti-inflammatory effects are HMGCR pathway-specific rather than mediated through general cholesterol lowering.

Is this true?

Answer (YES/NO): NO